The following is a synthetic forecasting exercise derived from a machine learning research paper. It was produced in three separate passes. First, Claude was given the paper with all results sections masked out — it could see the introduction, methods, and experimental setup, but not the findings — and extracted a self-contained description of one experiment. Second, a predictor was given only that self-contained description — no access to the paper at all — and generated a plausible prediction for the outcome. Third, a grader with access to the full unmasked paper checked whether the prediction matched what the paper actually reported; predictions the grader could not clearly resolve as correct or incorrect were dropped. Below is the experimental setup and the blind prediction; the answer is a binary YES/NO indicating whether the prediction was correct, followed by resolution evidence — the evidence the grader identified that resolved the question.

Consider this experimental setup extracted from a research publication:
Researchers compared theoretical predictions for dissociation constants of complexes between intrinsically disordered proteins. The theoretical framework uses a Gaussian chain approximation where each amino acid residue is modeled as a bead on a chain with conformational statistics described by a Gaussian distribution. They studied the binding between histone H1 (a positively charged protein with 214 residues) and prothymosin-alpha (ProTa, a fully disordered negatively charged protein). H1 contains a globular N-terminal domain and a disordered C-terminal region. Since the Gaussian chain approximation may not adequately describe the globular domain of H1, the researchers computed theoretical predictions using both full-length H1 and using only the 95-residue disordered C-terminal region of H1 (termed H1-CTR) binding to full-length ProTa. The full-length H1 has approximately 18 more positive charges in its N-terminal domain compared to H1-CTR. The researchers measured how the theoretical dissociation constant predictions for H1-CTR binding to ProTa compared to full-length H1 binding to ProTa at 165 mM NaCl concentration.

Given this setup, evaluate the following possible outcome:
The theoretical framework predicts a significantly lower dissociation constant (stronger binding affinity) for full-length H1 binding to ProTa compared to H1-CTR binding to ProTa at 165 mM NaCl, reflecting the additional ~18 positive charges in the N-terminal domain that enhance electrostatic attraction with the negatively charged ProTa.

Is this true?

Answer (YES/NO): YES